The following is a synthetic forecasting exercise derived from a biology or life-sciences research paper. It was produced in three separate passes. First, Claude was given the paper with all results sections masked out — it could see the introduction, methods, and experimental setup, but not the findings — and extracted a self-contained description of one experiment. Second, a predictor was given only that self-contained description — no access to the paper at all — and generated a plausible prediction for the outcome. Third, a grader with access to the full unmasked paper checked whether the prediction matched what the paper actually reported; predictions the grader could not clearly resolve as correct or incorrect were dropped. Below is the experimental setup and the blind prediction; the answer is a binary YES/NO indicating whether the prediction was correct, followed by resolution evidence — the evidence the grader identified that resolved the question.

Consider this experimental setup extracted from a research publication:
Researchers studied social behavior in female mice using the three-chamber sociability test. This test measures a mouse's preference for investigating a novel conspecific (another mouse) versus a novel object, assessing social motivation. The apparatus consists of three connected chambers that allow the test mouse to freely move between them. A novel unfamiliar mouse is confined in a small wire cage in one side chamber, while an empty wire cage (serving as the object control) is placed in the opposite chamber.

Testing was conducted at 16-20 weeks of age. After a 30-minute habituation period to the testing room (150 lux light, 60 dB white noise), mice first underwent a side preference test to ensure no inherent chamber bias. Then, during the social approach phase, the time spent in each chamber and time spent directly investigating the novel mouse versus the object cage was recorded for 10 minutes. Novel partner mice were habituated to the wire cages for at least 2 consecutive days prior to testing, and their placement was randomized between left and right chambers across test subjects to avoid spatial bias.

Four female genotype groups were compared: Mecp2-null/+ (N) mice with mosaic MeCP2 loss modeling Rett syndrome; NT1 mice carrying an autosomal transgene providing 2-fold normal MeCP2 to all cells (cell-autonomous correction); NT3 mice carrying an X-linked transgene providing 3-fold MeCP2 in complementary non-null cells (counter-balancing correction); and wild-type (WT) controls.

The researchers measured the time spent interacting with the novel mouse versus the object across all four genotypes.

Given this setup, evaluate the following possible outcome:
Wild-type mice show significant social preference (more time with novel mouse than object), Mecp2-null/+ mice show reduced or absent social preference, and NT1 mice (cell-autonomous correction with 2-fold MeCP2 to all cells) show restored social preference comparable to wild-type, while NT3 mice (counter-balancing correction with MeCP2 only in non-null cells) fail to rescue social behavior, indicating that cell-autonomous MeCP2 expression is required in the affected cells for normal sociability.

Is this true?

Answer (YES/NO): NO